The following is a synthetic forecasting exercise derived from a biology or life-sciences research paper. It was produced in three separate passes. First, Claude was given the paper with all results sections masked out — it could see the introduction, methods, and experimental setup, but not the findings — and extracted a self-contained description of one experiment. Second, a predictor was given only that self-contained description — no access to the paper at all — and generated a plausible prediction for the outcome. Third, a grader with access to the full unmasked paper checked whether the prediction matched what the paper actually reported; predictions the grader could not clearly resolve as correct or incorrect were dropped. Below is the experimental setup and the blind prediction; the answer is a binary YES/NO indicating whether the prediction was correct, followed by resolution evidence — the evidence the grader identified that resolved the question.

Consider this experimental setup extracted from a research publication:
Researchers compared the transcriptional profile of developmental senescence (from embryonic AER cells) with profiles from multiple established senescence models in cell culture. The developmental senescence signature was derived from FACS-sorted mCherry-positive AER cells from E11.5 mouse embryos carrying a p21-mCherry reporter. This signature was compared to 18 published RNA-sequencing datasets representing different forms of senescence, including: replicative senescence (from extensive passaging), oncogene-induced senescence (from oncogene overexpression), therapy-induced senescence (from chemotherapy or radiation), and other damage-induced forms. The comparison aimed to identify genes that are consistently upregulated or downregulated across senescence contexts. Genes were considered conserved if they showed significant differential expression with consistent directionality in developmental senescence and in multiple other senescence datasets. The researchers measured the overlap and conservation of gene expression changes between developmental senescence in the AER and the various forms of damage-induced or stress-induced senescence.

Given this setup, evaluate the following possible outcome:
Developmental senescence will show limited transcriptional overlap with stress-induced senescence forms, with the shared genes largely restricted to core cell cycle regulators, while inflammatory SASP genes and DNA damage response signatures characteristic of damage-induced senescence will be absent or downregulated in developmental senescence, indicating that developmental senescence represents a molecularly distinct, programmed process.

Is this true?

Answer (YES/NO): NO